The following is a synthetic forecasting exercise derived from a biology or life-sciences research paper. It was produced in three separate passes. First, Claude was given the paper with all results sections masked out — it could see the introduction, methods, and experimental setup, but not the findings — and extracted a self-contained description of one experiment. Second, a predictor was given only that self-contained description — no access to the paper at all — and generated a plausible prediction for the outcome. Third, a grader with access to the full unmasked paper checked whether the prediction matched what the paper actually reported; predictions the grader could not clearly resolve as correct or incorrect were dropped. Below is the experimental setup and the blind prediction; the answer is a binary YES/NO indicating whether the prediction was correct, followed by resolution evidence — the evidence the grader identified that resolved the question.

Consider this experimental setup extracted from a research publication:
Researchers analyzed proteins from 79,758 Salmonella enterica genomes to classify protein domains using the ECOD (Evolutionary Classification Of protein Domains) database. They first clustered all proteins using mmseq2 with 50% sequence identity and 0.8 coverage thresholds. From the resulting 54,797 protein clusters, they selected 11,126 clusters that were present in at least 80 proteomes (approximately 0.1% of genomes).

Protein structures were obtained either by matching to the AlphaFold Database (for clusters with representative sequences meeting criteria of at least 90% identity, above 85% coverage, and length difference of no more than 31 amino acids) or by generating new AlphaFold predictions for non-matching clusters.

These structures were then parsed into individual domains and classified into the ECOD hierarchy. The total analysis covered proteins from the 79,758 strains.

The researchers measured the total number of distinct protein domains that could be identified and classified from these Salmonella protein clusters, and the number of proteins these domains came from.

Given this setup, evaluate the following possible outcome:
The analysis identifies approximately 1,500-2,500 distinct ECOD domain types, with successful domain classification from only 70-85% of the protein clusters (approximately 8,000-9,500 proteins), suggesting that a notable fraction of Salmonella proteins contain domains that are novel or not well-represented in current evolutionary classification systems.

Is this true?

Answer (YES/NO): NO